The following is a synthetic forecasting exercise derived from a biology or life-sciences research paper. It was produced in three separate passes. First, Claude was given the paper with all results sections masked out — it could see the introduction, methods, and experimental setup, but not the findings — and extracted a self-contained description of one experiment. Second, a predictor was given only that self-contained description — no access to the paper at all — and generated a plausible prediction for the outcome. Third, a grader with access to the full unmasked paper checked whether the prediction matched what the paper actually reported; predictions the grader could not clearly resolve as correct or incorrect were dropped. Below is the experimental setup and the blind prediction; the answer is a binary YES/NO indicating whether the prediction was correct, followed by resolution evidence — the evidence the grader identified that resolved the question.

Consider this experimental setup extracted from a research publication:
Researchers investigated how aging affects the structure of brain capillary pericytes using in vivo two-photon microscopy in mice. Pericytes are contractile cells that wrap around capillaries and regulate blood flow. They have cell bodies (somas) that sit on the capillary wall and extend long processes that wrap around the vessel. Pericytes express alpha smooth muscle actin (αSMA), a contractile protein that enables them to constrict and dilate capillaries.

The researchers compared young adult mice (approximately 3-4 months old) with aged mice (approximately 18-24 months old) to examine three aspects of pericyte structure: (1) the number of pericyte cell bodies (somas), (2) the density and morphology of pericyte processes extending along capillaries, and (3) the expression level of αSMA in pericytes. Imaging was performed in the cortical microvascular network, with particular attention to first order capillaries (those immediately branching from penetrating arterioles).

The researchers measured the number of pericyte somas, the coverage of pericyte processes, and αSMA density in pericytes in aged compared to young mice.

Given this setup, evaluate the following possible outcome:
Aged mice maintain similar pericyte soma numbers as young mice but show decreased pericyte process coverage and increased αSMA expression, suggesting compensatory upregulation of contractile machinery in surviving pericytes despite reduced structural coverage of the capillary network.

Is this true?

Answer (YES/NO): NO